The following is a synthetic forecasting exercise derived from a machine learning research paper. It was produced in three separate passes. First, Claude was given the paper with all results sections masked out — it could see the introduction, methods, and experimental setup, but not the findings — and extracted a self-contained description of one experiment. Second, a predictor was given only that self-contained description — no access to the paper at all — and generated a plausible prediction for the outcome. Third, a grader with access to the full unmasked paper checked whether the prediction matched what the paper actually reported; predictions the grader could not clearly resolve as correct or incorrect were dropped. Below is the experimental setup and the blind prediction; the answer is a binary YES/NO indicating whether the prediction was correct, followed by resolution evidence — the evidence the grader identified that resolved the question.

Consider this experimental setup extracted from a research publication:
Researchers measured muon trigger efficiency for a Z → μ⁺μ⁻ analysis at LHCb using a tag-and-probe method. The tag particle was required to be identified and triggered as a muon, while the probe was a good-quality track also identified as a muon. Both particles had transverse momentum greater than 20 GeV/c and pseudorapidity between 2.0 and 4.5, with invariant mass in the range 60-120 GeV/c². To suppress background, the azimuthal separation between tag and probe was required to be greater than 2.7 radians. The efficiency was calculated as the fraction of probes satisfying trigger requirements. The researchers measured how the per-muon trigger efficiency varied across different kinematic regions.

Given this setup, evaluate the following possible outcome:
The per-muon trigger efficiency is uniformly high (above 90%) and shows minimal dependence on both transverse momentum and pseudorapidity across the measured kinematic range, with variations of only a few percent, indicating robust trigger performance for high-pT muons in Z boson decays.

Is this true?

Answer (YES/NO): NO